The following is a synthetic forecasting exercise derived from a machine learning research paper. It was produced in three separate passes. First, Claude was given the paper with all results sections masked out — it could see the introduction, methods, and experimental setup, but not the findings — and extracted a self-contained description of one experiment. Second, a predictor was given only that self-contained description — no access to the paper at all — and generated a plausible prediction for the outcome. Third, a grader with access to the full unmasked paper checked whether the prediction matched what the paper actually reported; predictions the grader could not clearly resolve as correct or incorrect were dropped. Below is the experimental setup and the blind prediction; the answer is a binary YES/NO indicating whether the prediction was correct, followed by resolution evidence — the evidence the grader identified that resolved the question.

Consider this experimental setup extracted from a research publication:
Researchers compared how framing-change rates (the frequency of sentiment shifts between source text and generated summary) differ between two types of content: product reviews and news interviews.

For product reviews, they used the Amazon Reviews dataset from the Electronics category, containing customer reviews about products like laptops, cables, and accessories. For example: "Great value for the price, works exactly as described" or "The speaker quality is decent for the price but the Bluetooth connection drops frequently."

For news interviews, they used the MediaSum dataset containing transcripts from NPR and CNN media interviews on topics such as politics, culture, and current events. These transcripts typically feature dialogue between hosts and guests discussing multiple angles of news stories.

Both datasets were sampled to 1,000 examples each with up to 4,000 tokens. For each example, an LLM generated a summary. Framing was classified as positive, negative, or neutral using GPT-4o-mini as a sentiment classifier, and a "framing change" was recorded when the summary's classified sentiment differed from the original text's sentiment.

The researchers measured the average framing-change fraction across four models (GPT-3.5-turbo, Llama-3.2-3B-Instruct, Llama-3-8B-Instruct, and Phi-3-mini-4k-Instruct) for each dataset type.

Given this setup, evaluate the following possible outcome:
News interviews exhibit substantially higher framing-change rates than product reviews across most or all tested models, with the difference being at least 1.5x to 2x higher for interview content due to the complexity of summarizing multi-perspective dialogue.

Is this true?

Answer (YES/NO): NO